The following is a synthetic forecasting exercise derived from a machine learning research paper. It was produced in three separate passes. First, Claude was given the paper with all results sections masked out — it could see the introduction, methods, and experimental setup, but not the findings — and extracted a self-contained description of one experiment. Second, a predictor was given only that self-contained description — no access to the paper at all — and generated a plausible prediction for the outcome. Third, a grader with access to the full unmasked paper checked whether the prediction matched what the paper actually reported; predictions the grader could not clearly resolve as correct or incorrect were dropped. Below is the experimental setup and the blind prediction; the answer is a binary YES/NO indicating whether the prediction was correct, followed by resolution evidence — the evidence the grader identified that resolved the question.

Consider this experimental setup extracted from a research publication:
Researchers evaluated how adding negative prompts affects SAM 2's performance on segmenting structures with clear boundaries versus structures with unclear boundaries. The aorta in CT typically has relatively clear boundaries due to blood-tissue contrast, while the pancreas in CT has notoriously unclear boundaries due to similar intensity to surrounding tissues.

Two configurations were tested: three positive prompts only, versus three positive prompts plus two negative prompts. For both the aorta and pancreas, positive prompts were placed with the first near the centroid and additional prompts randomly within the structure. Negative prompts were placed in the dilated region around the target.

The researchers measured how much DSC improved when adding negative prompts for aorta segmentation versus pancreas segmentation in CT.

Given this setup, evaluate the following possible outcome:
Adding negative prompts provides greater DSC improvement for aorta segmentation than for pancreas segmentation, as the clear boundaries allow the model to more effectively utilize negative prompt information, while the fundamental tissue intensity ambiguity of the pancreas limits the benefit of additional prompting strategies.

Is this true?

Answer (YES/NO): NO